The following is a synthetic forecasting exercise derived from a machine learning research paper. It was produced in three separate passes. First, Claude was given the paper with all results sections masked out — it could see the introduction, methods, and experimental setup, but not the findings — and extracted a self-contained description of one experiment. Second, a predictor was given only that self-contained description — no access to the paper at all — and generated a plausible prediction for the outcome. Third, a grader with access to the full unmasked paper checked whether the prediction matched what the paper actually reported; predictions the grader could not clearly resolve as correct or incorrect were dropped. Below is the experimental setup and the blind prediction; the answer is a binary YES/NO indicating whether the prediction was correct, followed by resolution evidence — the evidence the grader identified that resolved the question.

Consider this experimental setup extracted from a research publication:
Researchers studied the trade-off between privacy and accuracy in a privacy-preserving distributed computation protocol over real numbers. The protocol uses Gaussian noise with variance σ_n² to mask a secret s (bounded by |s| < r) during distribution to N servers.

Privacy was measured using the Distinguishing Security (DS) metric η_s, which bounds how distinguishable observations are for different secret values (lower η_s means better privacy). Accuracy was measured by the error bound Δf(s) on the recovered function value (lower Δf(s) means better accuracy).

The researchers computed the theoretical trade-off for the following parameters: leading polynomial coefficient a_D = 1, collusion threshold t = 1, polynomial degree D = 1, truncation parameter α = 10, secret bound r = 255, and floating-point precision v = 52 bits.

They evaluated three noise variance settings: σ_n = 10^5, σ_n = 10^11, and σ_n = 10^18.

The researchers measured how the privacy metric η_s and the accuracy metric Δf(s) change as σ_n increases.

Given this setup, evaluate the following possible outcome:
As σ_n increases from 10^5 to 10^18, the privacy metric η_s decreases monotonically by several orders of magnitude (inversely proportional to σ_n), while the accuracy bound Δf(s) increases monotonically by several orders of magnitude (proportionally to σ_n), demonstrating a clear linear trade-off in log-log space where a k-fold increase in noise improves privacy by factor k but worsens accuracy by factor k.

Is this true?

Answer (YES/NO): NO